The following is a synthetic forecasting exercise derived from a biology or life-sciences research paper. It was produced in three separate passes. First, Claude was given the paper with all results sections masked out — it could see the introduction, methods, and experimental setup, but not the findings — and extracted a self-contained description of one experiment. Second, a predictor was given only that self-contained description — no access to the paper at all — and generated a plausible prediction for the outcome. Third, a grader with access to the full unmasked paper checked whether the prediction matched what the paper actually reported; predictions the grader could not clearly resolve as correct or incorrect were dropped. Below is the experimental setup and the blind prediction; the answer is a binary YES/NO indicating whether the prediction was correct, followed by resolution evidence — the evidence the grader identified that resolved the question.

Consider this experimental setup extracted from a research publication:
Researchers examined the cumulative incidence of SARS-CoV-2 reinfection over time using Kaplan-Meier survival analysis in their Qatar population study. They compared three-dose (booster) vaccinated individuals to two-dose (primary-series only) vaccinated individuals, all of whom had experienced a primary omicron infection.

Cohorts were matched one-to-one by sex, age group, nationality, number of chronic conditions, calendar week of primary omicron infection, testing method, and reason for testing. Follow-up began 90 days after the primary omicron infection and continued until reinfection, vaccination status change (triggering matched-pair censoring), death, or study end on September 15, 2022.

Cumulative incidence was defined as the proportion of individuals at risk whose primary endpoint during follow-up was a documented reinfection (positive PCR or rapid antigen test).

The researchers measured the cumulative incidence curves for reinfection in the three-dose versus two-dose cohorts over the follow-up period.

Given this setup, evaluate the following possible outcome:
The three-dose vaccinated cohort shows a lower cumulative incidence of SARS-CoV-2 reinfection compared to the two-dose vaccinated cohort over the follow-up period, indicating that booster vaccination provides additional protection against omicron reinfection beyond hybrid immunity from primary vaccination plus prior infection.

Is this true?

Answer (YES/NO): NO